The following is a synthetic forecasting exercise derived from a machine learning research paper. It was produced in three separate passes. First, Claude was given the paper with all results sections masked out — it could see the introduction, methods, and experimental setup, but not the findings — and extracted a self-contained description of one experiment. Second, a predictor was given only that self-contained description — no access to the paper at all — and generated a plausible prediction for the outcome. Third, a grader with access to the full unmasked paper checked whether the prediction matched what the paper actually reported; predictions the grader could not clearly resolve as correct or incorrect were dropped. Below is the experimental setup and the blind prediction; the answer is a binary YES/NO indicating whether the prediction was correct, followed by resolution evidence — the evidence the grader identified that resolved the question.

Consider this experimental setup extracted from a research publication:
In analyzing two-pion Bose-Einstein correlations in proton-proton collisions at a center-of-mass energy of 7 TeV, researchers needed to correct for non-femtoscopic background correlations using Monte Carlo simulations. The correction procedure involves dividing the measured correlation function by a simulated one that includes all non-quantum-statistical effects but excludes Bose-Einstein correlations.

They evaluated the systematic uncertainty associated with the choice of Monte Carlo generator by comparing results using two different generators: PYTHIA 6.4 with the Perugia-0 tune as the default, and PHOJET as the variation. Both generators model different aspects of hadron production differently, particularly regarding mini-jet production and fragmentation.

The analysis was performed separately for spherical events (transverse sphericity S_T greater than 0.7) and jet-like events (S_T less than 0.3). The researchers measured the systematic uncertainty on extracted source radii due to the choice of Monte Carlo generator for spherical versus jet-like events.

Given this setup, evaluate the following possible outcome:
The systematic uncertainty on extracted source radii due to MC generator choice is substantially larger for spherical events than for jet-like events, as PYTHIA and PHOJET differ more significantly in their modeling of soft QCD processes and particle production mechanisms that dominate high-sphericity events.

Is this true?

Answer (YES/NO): NO